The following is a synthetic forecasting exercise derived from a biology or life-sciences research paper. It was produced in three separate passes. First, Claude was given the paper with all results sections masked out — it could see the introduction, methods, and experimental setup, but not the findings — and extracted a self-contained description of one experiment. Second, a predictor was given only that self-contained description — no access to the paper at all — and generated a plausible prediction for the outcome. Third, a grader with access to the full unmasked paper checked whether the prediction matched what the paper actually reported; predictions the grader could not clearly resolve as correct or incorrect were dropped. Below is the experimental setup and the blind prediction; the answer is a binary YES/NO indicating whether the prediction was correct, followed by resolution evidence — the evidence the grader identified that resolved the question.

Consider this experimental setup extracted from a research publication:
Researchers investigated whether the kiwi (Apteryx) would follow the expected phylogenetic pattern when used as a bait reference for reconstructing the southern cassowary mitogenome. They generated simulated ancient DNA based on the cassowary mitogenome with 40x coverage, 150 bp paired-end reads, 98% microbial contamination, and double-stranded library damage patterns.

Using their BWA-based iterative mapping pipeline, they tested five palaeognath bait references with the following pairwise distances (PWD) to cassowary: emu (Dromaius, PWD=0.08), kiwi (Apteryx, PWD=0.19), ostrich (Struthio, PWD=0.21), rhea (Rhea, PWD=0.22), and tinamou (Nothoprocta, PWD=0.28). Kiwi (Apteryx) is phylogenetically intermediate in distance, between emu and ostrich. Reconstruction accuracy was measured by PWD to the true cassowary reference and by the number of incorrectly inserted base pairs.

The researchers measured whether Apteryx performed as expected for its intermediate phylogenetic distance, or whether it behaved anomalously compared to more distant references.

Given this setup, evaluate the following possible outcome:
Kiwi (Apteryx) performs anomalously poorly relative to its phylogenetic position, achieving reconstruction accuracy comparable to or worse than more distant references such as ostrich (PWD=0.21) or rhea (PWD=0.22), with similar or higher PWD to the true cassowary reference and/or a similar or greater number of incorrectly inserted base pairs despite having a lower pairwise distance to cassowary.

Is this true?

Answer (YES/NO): YES